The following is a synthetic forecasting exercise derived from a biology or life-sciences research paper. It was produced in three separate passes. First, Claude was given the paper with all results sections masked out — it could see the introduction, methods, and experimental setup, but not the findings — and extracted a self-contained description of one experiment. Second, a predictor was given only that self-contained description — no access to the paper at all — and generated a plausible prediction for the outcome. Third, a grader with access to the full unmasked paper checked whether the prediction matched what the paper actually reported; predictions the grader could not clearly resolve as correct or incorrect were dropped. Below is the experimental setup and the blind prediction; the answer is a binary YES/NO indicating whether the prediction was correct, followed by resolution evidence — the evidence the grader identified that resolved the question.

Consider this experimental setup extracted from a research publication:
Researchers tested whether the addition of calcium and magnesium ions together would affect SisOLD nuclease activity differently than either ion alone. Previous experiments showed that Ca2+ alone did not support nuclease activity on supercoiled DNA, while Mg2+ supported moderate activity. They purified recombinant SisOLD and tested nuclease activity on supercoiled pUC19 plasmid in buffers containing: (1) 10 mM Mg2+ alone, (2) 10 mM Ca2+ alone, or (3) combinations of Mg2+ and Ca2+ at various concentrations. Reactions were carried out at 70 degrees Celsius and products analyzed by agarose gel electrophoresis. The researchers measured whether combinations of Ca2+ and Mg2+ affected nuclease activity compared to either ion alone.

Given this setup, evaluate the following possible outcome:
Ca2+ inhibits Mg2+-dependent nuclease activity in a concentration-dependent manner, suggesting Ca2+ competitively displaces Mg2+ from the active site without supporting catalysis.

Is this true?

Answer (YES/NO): NO